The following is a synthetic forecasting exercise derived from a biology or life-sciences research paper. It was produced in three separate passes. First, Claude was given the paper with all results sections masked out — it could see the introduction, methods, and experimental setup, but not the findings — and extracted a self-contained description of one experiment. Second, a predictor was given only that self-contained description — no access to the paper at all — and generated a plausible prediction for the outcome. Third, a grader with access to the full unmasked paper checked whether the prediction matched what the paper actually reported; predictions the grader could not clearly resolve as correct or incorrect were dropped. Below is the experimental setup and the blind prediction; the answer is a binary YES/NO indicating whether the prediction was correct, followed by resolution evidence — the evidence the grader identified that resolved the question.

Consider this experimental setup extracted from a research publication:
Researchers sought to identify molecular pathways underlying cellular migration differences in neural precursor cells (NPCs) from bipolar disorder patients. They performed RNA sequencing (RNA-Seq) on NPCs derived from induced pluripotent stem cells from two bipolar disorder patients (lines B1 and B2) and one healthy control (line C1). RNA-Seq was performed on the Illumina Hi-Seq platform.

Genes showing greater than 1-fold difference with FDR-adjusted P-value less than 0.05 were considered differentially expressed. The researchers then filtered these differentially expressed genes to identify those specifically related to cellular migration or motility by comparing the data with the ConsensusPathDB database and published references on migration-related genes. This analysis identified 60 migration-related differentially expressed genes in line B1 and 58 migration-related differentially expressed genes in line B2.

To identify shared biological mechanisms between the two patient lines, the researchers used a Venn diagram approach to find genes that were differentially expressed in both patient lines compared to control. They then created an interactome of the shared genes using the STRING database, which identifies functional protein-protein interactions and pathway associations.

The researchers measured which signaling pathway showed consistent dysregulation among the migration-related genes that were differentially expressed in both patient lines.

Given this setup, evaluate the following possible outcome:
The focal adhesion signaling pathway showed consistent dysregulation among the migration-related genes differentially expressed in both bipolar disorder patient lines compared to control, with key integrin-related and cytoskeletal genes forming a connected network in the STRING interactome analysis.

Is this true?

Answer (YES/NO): NO